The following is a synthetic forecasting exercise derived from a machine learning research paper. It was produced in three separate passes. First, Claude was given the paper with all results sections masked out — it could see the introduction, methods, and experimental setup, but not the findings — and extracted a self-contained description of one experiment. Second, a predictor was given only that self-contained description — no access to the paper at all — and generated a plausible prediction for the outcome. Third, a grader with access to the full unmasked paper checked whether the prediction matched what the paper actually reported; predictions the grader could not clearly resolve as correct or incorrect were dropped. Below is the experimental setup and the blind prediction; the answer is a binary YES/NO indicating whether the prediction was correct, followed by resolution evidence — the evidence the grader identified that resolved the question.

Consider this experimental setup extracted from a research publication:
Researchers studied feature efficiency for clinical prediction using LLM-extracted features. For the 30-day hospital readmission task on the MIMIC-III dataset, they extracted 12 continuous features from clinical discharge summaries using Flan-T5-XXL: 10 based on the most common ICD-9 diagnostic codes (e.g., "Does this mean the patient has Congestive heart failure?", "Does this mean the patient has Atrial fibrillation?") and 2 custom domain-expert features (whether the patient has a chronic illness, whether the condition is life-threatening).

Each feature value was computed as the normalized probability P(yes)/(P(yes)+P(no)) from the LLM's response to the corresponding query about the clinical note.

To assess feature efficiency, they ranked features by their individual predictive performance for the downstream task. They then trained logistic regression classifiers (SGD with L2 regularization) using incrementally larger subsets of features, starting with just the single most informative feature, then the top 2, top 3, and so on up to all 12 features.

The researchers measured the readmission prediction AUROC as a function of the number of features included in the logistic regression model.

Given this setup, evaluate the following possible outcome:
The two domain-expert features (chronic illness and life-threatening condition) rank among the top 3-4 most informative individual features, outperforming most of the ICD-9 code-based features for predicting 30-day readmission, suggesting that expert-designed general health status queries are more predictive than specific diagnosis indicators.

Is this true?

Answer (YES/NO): NO